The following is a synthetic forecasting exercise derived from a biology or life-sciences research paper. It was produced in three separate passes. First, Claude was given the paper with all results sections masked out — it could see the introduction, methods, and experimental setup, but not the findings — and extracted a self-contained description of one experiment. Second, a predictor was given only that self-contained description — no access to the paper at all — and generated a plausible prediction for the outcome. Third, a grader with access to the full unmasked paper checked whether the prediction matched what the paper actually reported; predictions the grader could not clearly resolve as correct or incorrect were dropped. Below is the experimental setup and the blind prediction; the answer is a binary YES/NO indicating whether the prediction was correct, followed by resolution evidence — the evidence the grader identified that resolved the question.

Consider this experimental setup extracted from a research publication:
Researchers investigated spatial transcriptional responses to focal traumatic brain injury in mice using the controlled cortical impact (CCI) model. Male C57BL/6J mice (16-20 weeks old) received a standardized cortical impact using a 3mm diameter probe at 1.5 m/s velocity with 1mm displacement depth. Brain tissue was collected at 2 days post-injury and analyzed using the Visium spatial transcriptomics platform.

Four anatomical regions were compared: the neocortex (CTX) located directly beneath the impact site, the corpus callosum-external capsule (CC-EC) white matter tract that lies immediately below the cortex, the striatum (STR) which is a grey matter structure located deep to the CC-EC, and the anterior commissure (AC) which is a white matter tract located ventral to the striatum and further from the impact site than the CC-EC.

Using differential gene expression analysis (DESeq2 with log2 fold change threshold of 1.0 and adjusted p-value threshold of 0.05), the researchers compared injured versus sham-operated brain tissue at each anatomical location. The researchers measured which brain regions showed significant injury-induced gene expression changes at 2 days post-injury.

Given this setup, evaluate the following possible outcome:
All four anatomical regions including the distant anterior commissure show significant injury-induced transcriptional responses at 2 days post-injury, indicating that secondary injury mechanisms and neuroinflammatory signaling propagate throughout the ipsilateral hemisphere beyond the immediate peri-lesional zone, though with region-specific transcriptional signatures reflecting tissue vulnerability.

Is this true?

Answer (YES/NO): NO